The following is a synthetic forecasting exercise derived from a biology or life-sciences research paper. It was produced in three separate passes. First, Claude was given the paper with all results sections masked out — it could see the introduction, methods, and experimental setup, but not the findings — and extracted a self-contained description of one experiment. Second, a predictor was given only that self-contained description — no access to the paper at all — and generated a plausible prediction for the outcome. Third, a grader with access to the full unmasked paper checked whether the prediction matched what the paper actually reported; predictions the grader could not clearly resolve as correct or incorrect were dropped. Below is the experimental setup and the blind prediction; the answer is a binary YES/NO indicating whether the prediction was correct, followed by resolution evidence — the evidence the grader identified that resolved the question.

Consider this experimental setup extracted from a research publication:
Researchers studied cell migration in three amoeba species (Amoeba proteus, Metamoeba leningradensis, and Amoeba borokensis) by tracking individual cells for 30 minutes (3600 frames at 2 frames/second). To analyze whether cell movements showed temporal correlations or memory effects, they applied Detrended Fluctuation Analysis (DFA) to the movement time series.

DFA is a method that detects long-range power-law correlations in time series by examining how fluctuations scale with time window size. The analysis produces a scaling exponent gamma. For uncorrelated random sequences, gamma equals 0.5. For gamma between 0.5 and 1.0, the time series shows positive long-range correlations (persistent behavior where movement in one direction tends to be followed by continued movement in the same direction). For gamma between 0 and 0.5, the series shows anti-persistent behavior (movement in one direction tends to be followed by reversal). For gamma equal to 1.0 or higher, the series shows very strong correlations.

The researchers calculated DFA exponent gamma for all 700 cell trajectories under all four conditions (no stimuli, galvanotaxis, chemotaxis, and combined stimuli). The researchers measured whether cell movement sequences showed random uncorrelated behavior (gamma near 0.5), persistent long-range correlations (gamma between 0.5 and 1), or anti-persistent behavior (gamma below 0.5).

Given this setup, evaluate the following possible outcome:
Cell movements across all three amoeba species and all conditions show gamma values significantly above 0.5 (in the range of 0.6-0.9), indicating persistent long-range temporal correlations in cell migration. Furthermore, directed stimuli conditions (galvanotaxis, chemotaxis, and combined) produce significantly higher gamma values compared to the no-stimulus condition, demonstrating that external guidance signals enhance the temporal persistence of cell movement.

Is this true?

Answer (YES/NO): NO